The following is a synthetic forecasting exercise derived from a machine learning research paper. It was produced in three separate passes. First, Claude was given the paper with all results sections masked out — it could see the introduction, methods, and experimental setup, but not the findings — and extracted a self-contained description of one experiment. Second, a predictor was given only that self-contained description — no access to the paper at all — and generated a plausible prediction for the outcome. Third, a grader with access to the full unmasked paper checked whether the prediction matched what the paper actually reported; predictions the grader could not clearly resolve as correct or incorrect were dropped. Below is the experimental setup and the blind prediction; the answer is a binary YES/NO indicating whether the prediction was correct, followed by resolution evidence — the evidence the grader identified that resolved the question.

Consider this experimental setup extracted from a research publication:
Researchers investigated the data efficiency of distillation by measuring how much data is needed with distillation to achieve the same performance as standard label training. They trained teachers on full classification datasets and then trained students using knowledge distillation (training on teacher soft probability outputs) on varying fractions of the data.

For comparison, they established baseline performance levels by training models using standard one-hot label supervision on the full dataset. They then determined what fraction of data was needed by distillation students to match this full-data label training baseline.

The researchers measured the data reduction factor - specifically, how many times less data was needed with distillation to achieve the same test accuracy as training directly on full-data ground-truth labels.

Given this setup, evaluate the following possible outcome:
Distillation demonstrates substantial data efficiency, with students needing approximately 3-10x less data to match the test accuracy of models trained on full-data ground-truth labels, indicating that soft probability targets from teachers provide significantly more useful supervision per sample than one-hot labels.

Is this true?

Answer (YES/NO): YES